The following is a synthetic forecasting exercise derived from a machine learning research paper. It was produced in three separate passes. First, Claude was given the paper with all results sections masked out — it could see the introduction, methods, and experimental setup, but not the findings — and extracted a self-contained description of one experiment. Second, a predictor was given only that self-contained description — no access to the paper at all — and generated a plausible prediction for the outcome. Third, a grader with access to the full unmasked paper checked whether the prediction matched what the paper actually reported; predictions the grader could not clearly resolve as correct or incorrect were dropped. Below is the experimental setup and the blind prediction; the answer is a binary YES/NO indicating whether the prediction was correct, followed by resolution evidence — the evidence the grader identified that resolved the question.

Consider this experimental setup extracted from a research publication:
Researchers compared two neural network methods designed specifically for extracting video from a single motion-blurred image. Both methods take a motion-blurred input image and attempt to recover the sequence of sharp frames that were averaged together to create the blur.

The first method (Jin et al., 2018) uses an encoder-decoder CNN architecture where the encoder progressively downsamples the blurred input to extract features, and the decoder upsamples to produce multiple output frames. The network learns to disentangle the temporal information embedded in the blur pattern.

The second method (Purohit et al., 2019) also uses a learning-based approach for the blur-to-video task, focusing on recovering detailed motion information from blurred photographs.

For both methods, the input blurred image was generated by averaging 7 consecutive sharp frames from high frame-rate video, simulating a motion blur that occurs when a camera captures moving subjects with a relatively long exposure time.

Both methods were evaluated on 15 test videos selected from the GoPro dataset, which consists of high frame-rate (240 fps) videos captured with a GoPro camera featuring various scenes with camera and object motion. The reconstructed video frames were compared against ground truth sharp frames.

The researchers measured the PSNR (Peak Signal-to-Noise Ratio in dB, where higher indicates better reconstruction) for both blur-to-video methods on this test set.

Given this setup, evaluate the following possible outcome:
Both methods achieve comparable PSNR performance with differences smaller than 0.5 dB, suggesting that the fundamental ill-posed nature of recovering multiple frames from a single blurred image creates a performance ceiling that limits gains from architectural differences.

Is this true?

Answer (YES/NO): NO